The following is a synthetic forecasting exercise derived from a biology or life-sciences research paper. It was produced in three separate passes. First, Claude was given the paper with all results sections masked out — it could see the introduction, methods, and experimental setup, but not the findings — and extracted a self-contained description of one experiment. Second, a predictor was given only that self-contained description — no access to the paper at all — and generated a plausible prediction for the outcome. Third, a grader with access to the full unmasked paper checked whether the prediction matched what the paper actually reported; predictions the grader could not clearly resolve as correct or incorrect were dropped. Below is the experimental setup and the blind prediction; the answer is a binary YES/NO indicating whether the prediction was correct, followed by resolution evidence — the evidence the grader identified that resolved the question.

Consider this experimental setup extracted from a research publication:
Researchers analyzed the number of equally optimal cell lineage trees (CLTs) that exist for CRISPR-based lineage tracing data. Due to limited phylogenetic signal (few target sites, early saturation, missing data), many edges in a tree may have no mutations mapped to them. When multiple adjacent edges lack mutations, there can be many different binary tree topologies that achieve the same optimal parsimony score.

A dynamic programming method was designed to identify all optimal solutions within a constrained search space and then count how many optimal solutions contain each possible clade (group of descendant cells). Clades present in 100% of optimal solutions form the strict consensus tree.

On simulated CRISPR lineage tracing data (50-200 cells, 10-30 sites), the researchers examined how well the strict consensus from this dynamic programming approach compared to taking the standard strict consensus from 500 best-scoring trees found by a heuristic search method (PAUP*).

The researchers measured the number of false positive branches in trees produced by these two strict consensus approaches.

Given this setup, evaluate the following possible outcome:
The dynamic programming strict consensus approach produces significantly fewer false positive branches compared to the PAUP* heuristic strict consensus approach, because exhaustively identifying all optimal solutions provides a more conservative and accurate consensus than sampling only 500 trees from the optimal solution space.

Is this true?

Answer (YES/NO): NO